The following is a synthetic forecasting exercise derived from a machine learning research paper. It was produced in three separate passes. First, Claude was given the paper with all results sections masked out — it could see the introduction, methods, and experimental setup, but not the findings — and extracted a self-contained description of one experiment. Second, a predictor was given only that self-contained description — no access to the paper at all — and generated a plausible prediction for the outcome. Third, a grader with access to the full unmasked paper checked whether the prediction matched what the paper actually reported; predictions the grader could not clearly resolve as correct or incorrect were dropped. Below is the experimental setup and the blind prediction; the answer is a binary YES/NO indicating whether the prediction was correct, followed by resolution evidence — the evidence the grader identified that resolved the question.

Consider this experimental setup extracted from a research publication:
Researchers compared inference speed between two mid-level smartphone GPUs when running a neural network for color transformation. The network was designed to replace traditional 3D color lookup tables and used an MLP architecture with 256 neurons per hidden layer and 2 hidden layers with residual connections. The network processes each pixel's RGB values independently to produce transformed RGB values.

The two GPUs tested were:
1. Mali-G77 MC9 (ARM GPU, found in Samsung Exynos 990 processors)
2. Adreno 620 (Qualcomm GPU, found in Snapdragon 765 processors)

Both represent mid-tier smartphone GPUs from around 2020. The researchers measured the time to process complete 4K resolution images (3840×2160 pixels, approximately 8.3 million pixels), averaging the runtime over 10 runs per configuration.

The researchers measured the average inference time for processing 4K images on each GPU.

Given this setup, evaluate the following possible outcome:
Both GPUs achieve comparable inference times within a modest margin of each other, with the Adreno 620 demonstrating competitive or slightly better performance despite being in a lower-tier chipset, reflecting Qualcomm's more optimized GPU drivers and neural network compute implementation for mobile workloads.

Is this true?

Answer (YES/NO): NO